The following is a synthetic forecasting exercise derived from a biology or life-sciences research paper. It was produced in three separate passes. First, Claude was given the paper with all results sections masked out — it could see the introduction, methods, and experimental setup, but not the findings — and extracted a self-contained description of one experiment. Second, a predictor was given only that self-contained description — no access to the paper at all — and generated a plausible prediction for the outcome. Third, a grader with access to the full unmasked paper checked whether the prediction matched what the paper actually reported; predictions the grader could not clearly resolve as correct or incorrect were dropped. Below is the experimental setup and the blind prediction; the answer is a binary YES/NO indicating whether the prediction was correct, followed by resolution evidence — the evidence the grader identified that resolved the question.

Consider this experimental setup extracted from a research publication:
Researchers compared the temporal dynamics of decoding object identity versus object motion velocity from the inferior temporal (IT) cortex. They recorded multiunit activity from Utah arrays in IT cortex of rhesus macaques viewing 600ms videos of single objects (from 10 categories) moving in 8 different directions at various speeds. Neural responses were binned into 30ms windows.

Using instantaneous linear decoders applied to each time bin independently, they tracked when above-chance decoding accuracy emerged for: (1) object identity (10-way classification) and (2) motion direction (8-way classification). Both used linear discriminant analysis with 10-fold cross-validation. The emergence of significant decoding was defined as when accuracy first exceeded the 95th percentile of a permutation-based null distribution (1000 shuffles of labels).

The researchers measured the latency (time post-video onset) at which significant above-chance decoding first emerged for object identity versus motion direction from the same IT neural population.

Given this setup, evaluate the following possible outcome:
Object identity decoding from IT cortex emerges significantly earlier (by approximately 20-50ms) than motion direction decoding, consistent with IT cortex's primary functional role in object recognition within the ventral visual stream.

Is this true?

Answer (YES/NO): NO